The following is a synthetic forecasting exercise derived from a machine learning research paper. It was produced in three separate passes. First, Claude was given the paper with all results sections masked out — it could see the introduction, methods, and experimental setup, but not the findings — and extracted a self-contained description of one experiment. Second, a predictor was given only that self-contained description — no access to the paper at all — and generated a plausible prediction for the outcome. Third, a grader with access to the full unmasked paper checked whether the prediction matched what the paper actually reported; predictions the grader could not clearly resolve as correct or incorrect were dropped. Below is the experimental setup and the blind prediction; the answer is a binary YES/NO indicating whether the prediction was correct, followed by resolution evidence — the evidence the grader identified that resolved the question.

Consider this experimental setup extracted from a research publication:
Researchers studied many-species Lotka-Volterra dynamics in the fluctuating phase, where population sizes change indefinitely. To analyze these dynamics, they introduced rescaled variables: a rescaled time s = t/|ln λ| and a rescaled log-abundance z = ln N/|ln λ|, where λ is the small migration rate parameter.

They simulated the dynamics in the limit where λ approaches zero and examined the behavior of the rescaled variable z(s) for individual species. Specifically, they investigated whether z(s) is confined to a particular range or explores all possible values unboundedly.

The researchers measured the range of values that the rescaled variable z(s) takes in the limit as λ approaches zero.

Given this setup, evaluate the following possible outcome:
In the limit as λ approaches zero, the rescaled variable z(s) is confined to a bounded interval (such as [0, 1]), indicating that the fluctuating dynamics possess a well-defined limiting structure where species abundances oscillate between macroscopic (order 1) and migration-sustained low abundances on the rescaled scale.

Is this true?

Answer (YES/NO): YES